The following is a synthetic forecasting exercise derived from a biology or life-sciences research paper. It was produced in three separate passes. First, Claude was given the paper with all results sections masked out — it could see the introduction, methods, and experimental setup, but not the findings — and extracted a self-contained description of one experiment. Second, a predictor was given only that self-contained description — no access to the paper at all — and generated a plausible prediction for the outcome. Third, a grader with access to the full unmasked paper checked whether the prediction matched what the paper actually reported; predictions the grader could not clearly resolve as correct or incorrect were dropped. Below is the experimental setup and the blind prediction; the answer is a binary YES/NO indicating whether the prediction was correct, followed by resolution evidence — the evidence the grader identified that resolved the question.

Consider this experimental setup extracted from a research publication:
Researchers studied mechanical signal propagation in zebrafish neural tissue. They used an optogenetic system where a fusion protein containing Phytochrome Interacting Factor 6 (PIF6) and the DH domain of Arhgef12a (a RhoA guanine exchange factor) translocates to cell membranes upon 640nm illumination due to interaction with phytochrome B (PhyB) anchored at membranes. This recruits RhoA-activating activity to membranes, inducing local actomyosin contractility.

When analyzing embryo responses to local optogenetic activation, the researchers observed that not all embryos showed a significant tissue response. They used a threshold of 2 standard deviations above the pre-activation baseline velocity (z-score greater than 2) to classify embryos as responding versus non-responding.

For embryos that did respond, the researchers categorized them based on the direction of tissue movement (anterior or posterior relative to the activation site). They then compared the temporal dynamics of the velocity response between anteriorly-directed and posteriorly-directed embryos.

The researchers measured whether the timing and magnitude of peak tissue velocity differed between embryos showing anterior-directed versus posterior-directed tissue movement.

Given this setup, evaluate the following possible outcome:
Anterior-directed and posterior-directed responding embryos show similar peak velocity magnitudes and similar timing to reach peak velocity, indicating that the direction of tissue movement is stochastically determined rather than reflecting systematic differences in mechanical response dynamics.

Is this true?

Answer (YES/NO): NO